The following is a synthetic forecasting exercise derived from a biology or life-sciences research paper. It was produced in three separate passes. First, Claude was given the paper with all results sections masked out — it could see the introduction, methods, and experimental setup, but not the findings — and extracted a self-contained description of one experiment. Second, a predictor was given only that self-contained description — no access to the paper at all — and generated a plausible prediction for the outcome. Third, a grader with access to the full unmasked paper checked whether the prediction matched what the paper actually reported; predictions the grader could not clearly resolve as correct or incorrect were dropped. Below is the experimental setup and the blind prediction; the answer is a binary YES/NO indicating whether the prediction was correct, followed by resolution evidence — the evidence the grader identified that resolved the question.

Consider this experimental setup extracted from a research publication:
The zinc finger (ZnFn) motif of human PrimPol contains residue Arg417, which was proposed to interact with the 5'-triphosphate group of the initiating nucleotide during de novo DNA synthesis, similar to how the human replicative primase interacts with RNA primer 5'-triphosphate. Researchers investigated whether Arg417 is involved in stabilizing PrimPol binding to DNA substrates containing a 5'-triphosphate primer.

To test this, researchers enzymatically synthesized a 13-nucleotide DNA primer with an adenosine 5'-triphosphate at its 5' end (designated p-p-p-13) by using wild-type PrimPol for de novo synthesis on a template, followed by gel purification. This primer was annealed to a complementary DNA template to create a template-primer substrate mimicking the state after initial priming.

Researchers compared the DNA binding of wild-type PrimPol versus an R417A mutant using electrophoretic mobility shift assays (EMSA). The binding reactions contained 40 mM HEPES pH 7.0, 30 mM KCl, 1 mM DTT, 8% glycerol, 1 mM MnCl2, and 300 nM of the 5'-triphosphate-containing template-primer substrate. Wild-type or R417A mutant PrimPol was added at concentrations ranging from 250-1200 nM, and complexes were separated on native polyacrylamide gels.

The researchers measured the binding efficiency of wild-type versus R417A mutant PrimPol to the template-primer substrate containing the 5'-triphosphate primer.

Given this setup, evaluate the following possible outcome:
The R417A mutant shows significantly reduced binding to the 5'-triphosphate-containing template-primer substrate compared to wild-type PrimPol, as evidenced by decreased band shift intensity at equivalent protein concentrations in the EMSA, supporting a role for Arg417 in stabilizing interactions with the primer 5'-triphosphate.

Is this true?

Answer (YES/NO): YES